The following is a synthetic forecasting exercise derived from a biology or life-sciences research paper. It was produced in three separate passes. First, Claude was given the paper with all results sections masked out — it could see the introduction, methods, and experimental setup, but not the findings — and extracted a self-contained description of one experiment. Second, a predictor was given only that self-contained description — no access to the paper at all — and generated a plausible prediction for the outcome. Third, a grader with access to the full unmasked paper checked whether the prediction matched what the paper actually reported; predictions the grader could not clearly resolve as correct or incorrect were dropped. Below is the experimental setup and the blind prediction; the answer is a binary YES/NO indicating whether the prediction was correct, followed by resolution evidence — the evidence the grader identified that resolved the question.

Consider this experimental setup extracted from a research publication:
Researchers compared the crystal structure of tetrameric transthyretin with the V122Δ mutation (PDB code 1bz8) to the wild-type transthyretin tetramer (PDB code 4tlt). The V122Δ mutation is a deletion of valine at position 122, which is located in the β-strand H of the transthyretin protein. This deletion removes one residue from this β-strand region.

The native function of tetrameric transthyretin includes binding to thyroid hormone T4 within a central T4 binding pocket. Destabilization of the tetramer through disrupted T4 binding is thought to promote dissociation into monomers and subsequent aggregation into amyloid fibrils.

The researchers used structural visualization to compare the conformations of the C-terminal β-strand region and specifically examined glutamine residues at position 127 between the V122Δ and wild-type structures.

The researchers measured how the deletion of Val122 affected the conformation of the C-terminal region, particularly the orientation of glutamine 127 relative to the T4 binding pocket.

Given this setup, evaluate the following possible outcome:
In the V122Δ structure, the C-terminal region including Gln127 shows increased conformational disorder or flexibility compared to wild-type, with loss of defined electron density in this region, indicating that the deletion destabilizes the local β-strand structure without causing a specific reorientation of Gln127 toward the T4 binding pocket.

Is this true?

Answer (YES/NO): NO